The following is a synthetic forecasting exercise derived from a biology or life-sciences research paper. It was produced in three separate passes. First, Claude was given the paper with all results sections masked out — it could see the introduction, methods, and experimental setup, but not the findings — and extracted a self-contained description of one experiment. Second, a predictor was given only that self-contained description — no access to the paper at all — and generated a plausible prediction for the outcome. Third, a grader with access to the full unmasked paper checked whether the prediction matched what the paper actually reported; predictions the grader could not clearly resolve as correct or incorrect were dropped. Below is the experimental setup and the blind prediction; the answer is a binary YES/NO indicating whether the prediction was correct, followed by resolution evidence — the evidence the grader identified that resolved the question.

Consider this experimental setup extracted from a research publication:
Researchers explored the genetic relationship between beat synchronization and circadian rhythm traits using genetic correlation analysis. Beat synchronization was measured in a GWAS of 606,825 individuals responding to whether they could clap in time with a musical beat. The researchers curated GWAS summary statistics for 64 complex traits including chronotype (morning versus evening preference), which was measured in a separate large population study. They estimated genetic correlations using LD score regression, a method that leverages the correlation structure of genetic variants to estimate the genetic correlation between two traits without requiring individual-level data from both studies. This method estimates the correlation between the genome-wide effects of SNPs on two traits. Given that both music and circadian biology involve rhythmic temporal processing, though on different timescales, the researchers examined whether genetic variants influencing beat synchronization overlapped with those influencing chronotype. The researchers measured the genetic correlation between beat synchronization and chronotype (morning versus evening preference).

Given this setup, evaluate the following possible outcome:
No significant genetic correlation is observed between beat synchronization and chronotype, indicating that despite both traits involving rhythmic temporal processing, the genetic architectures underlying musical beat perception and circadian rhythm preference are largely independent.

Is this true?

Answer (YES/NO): NO